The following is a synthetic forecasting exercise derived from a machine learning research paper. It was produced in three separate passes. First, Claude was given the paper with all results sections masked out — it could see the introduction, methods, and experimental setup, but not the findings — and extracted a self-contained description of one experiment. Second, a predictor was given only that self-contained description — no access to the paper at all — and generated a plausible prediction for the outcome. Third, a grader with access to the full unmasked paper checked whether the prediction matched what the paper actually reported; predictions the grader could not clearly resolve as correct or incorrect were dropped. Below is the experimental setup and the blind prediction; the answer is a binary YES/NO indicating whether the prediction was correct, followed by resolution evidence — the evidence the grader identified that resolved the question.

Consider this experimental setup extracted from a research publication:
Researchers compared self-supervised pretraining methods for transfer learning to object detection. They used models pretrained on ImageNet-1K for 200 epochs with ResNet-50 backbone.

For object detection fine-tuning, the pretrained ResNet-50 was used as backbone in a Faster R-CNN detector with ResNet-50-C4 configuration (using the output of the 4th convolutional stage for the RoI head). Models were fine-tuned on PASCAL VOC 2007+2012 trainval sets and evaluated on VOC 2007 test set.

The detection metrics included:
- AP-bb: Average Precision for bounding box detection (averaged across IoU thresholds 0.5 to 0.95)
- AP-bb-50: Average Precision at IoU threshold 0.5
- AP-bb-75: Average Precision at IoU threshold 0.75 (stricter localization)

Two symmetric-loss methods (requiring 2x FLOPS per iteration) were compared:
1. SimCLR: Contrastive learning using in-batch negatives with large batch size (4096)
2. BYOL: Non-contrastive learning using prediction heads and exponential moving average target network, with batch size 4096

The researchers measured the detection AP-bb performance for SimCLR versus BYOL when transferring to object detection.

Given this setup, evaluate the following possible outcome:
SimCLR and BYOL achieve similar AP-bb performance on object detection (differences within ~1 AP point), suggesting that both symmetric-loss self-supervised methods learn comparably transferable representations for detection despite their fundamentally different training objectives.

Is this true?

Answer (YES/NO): YES